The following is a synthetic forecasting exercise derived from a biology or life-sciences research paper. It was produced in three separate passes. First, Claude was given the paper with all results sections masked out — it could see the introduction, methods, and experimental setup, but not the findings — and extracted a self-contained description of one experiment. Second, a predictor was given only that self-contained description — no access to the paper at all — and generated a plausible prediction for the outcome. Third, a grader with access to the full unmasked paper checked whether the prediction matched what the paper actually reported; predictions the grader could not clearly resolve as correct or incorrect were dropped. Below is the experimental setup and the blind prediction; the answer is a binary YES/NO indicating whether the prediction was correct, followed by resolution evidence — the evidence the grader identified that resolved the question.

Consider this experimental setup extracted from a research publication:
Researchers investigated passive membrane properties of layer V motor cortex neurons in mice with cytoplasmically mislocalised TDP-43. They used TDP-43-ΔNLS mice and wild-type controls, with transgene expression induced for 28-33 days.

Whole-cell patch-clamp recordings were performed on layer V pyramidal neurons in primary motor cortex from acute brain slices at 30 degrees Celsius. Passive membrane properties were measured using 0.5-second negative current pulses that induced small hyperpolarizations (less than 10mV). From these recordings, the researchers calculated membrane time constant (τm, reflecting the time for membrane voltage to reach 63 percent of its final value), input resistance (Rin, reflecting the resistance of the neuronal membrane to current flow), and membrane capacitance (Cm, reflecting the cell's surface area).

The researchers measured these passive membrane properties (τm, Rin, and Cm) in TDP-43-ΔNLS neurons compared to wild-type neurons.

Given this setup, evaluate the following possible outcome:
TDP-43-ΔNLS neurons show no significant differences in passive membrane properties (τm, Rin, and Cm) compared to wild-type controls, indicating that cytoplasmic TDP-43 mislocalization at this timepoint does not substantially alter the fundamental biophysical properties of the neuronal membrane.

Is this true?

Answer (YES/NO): NO